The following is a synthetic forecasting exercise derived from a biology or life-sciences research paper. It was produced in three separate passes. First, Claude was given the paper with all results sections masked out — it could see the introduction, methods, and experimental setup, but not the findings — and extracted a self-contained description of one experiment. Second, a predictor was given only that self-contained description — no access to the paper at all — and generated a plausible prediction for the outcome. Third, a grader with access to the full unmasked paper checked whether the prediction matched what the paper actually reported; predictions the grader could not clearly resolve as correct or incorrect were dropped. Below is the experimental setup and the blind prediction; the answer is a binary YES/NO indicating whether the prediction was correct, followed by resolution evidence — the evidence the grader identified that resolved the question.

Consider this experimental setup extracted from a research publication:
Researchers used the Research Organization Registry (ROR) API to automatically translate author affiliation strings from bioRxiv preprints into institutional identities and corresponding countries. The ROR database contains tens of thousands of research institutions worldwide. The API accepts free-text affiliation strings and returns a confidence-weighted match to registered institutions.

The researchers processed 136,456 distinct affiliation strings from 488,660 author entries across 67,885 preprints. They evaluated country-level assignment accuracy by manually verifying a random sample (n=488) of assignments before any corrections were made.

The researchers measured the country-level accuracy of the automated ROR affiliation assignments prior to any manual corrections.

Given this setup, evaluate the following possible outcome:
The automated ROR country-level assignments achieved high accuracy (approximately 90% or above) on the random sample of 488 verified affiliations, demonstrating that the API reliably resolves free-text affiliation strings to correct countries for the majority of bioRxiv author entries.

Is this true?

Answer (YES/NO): YES